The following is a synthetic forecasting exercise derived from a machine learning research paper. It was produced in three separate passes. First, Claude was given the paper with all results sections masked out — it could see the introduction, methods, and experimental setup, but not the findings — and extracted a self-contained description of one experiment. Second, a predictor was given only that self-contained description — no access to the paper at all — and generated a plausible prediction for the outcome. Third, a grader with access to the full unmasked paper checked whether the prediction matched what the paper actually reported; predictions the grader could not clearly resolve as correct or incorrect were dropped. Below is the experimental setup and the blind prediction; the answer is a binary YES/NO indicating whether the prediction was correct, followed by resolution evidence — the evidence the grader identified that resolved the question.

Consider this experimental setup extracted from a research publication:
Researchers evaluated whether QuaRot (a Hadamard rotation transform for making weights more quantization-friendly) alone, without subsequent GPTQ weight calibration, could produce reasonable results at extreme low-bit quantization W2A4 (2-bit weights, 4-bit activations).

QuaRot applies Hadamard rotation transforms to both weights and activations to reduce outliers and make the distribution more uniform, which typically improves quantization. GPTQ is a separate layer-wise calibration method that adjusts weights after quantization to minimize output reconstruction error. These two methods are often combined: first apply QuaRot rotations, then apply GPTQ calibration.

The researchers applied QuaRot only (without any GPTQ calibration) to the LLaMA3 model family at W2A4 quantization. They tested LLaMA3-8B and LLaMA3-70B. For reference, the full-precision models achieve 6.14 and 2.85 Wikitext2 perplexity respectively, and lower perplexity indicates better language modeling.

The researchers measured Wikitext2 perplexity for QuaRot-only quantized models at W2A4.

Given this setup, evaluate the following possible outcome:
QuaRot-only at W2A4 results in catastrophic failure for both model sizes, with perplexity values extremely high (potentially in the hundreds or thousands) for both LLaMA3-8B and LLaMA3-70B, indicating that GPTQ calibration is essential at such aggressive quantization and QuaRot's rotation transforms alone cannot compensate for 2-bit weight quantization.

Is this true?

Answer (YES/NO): YES